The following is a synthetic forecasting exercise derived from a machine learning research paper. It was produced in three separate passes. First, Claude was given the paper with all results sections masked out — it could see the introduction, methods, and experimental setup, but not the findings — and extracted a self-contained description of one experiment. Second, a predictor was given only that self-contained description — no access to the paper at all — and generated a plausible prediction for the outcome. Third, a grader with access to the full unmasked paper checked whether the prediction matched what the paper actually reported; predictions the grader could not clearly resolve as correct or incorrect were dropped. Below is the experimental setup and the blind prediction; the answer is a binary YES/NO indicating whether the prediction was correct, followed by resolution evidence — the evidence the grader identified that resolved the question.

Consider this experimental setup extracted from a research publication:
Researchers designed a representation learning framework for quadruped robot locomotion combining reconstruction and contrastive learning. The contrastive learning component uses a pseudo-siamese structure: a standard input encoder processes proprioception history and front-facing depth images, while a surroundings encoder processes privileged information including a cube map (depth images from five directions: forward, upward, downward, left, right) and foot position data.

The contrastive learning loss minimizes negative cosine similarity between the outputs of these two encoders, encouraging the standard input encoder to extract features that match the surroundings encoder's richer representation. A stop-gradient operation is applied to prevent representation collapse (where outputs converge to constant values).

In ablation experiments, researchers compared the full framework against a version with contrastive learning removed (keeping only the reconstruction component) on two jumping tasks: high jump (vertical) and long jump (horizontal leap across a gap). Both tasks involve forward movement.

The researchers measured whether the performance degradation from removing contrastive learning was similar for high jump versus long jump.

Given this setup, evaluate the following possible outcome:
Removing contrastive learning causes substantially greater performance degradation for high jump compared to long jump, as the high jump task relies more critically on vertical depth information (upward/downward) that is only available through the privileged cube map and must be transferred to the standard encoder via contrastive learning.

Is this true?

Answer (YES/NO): NO